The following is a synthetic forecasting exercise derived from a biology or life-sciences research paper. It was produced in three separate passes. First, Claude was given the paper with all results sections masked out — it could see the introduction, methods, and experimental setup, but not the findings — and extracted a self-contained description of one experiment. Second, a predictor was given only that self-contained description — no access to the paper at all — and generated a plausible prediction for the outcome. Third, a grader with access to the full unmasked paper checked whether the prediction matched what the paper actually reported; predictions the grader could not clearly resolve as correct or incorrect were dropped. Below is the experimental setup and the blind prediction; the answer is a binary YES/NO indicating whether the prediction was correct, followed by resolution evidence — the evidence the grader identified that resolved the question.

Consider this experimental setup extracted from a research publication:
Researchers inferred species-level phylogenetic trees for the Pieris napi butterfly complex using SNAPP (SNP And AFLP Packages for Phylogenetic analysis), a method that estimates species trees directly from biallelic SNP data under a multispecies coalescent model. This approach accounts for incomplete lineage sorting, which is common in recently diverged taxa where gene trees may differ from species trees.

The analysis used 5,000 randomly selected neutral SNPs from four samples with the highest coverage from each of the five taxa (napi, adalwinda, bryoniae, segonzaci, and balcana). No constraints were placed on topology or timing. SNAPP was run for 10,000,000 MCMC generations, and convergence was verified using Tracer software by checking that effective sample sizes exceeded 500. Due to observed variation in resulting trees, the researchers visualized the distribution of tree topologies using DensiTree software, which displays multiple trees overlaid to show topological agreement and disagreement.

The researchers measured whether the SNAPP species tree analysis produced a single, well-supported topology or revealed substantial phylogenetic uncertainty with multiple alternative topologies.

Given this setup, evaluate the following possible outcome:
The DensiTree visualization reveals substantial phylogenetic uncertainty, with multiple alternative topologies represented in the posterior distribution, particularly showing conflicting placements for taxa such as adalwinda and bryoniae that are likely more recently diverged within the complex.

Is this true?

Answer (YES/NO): NO